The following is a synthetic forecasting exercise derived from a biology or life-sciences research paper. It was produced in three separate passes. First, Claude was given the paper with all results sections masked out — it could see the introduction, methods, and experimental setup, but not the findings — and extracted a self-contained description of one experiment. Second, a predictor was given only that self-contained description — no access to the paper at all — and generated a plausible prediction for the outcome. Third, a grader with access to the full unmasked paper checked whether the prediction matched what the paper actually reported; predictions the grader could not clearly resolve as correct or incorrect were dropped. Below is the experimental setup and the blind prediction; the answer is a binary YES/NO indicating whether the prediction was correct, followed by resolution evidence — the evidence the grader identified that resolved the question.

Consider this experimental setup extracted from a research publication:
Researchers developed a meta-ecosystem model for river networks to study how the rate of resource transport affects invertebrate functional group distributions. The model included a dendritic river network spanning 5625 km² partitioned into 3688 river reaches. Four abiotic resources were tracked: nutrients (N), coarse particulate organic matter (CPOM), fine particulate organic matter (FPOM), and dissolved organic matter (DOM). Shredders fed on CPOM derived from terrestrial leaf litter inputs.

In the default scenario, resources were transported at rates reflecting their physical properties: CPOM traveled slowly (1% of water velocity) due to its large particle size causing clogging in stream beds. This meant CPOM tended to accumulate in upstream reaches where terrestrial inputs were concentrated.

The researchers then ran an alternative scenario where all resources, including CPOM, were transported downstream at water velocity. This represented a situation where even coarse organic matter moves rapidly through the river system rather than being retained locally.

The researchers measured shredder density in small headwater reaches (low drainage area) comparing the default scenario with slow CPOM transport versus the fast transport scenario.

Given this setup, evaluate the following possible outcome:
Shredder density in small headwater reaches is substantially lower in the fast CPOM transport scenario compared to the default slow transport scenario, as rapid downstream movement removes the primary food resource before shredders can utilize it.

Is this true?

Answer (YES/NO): YES